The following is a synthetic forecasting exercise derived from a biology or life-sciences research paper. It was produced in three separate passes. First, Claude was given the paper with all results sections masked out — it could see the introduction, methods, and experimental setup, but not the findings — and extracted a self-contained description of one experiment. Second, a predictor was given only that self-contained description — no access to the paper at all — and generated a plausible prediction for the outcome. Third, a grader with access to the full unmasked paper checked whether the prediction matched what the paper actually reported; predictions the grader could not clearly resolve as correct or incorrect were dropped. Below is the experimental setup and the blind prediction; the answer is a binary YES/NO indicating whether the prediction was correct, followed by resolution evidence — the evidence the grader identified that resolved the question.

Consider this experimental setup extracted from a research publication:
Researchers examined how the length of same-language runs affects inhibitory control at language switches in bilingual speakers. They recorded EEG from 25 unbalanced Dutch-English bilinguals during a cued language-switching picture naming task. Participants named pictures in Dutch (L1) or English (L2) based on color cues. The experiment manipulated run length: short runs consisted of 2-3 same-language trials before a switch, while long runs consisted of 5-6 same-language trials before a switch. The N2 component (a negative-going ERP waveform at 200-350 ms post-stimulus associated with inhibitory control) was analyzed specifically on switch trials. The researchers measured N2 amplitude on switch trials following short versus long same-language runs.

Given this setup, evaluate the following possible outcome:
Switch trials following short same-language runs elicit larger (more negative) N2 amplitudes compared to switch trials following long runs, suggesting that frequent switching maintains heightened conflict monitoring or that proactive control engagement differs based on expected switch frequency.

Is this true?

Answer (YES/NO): YES